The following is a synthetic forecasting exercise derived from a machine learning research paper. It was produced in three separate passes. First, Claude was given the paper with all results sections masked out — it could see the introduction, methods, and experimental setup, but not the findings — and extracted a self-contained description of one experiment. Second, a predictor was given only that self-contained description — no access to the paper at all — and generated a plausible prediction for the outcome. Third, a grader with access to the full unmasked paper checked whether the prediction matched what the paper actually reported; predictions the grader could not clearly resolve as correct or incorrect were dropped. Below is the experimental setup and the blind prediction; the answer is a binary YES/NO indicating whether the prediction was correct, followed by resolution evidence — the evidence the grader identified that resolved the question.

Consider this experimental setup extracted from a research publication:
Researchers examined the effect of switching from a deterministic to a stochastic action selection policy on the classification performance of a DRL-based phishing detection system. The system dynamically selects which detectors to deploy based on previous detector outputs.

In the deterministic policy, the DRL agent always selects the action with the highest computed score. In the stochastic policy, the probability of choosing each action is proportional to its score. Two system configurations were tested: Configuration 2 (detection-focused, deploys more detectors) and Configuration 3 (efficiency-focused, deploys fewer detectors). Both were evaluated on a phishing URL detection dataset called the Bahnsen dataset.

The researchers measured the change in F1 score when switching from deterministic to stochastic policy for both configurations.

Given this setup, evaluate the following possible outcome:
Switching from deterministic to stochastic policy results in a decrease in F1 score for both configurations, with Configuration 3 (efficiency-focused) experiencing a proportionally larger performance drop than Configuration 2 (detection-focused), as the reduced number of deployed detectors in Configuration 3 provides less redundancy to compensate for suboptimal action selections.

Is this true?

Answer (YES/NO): NO